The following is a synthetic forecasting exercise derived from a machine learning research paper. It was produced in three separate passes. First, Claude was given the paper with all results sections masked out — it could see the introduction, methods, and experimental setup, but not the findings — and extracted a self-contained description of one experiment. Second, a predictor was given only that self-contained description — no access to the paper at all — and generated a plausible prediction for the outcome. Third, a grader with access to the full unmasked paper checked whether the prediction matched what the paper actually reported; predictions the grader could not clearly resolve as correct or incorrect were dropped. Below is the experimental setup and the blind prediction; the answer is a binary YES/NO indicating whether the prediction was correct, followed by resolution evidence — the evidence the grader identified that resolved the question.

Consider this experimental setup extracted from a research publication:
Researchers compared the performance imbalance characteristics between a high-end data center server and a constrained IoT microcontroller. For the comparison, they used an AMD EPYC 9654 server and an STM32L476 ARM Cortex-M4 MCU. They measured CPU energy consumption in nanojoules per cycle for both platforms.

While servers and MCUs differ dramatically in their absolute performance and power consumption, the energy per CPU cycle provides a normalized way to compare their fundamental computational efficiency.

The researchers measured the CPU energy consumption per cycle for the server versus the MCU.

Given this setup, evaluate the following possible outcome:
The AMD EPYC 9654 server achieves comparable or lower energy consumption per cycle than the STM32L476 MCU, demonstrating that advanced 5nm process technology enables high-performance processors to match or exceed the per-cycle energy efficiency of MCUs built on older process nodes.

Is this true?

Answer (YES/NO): YES